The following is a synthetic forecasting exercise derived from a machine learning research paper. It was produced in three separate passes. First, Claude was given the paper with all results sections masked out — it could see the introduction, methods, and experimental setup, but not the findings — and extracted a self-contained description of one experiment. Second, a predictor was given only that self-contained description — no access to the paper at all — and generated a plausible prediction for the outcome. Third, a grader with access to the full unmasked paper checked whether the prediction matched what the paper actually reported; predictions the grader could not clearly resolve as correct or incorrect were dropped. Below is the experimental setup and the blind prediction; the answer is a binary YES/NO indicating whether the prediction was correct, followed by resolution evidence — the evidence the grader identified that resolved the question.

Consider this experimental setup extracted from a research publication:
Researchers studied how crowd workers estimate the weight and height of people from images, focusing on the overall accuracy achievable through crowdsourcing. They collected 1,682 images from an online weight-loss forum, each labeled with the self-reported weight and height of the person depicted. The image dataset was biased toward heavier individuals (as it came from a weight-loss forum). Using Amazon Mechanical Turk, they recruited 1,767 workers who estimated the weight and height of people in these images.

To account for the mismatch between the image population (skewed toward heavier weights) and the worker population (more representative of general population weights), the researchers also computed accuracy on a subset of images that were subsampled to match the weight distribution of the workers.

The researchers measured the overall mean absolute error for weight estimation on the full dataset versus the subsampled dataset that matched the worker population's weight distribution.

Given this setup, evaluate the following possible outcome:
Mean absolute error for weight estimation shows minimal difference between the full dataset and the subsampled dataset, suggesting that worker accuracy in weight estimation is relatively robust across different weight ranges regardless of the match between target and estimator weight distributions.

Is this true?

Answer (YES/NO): NO